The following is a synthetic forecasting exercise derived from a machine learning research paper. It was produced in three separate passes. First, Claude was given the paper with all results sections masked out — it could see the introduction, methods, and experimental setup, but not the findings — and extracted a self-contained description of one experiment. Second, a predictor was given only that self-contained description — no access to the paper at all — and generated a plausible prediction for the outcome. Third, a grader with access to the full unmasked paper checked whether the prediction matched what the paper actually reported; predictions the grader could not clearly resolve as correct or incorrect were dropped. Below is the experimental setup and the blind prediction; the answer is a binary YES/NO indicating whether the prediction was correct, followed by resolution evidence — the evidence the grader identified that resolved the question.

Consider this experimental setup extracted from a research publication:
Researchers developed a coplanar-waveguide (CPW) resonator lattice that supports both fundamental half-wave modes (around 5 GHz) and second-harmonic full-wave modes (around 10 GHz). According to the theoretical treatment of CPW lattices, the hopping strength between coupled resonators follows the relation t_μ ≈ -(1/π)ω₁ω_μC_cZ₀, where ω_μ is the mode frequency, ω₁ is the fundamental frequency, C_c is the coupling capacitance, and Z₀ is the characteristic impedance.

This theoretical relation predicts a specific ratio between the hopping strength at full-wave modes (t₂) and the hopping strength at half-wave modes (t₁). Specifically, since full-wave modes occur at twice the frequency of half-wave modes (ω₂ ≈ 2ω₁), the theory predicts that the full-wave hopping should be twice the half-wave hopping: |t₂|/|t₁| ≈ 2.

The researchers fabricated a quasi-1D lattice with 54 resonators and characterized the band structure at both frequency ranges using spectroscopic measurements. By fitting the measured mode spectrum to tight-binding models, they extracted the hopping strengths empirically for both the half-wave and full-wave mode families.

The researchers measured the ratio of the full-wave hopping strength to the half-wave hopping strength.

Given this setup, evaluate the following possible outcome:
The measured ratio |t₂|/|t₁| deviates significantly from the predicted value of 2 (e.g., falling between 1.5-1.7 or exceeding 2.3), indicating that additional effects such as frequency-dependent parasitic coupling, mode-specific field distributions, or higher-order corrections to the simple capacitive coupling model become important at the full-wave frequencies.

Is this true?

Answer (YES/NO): NO